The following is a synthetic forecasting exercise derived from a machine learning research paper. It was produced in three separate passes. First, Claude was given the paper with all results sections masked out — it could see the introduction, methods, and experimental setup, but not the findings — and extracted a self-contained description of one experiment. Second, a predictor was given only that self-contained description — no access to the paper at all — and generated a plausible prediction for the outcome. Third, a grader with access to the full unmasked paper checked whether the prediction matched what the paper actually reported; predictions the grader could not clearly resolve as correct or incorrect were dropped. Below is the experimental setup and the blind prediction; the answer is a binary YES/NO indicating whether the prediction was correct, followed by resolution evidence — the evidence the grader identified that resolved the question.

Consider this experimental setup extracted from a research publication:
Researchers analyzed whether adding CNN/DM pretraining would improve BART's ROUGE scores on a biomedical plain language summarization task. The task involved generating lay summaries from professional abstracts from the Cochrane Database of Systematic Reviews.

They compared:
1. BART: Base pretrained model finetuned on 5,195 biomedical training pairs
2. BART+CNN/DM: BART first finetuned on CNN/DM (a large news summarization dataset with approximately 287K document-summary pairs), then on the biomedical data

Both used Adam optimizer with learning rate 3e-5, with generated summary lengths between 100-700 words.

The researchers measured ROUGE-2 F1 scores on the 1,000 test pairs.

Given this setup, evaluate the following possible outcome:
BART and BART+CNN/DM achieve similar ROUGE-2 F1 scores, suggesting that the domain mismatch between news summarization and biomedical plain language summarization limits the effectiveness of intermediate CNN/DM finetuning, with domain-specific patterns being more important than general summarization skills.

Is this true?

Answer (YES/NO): YES